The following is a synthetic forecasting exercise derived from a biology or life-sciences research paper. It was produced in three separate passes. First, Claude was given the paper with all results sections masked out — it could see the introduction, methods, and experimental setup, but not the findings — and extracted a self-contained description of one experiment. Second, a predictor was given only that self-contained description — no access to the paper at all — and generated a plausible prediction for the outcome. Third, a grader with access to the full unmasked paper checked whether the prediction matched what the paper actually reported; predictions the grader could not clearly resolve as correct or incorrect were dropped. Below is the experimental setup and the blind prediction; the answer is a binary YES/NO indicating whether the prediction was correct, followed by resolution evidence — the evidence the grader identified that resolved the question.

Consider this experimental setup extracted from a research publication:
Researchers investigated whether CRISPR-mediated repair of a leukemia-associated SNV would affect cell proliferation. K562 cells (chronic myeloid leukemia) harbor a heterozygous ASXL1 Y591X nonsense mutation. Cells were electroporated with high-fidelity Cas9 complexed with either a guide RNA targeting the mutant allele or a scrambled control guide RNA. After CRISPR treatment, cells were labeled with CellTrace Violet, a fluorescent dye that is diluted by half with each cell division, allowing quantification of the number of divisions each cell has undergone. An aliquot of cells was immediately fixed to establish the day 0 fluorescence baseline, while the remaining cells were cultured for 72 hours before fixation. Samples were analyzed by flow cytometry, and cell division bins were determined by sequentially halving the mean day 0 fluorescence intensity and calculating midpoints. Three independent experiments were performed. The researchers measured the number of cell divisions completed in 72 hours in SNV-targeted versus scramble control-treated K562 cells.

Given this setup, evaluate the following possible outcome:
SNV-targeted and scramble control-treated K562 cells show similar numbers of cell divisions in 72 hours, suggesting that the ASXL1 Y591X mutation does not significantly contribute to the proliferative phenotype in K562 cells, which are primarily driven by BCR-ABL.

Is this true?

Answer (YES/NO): NO